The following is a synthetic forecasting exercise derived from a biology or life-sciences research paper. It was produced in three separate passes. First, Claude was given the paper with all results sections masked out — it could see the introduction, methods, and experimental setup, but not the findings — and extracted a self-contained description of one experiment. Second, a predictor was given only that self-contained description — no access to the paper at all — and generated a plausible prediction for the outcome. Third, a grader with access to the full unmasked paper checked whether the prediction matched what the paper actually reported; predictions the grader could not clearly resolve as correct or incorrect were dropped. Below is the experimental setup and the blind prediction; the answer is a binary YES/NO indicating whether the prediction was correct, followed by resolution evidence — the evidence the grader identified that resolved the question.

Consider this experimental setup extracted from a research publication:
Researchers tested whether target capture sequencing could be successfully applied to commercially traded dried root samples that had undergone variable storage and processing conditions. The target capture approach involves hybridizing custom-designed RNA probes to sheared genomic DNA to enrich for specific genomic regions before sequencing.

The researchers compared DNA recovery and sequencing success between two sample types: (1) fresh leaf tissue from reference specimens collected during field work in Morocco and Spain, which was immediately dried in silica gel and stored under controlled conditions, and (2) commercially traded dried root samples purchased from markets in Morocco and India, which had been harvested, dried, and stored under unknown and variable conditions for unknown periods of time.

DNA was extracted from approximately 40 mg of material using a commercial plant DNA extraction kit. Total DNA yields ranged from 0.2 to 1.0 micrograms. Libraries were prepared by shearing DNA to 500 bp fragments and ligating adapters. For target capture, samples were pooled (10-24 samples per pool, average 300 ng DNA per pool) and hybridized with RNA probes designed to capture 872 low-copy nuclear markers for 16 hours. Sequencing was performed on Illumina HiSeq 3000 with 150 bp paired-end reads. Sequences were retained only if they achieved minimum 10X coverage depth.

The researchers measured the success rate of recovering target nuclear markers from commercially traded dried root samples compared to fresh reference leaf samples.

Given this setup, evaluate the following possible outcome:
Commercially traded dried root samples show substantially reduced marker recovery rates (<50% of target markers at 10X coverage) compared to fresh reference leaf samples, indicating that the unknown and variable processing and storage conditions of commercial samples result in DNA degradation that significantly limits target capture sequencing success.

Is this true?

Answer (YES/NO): NO